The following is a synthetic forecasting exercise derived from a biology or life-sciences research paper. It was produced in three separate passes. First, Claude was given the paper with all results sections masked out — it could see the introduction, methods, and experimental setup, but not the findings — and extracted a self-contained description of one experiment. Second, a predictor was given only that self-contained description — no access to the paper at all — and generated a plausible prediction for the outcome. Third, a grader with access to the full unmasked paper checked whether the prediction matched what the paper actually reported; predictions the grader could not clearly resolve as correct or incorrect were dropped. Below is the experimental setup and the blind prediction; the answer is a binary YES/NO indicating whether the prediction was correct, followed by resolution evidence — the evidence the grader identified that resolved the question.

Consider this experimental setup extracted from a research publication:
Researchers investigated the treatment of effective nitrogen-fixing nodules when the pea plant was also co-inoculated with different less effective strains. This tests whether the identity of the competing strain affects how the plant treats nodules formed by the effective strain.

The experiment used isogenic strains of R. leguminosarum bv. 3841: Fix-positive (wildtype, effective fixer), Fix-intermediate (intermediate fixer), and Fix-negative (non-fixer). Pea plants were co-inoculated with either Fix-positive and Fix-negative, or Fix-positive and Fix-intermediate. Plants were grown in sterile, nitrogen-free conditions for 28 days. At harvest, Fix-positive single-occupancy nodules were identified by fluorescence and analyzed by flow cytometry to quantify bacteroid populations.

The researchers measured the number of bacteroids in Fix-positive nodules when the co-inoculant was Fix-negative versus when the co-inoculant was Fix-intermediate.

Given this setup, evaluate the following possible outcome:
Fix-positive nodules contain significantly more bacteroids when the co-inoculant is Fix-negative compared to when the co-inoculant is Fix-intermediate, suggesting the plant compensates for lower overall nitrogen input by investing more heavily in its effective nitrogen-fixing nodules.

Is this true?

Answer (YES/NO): NO